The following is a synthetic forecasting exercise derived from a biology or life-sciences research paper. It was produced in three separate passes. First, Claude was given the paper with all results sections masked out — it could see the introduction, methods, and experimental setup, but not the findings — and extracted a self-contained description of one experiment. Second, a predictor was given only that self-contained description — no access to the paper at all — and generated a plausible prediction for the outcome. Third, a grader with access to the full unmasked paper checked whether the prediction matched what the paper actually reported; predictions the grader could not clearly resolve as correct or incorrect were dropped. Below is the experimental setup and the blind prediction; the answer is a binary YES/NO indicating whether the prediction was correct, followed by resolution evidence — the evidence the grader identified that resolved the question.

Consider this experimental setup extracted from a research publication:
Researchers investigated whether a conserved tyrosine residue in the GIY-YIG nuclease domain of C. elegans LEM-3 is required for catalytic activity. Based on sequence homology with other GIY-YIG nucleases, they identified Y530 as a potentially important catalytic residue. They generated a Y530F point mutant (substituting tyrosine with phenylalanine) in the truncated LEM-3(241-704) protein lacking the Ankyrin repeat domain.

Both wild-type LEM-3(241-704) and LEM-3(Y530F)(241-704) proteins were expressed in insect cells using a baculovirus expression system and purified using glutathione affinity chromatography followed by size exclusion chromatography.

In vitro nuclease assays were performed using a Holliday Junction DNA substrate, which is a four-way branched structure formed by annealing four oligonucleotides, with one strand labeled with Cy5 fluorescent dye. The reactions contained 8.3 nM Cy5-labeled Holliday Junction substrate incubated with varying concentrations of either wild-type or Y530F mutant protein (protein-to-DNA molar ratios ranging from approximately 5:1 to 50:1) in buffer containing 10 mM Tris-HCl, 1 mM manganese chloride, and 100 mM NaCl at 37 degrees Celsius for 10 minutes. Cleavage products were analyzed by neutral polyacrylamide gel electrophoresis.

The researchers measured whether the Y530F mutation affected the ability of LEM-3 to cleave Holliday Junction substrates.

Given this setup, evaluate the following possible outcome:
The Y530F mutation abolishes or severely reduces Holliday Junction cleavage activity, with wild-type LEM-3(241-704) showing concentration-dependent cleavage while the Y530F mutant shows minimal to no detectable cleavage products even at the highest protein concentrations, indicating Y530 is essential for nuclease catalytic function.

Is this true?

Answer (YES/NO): YES